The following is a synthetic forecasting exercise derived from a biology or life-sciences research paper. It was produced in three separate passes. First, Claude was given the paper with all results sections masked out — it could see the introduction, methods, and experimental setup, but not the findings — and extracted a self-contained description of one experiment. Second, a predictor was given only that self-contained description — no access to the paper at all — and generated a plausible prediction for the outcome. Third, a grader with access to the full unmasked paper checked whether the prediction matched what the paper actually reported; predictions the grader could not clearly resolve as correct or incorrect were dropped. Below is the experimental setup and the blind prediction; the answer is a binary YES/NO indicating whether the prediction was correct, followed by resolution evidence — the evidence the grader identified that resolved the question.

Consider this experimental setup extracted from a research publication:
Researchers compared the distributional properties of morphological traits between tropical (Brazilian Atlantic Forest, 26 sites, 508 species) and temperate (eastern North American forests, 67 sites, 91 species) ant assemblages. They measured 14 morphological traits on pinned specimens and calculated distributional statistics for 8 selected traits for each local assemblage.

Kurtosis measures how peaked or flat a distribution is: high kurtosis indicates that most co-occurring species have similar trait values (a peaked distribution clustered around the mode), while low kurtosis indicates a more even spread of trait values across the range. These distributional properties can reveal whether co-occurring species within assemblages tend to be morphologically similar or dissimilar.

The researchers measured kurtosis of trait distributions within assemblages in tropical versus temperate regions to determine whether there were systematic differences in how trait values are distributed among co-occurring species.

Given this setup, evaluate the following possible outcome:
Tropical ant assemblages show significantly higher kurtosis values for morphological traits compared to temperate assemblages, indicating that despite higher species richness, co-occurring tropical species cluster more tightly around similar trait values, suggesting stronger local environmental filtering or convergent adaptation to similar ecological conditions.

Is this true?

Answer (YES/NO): NO